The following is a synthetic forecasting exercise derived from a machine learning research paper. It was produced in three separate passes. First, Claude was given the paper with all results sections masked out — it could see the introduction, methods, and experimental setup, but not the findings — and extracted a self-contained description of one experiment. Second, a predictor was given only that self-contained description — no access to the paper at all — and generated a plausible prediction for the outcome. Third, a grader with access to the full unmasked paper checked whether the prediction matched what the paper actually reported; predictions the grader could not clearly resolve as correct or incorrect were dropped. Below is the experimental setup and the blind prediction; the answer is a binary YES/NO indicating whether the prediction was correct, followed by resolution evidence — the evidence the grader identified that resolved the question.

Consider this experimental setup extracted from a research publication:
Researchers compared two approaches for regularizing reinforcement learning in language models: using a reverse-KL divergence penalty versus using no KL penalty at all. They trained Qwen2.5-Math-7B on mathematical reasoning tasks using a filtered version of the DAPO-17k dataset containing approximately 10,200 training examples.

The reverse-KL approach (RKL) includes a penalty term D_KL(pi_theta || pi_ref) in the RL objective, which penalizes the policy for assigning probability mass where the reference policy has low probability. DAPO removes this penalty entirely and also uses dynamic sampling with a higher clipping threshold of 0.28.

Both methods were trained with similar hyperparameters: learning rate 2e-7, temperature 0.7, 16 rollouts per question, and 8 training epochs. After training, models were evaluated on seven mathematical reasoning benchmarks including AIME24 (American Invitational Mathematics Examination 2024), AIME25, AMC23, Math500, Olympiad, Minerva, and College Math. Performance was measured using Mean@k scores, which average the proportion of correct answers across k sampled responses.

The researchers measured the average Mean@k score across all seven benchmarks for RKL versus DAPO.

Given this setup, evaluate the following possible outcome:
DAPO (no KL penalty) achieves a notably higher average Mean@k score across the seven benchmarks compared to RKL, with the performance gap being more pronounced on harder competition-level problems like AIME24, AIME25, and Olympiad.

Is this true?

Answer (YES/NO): NO